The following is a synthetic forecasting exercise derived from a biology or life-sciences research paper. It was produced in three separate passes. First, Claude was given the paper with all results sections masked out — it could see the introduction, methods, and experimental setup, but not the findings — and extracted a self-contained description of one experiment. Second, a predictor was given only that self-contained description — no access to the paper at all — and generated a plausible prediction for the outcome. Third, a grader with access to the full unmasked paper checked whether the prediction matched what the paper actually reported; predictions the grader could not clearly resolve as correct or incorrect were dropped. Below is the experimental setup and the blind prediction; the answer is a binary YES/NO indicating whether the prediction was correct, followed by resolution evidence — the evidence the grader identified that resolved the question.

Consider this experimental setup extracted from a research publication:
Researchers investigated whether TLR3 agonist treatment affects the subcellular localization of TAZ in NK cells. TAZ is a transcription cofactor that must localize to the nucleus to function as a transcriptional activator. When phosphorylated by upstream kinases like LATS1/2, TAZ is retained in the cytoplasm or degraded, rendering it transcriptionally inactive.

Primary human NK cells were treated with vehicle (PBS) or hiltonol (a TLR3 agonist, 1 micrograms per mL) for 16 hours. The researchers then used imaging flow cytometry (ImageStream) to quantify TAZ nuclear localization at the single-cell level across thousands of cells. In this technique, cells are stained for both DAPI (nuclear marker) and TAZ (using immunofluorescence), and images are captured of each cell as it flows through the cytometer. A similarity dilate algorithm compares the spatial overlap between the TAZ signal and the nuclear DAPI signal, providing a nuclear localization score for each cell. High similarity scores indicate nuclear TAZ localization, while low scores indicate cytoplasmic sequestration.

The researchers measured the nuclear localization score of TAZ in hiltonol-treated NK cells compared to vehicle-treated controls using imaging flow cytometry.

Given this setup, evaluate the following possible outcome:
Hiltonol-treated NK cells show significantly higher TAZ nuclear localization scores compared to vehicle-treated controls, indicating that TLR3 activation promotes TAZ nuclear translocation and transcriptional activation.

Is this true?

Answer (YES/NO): NO